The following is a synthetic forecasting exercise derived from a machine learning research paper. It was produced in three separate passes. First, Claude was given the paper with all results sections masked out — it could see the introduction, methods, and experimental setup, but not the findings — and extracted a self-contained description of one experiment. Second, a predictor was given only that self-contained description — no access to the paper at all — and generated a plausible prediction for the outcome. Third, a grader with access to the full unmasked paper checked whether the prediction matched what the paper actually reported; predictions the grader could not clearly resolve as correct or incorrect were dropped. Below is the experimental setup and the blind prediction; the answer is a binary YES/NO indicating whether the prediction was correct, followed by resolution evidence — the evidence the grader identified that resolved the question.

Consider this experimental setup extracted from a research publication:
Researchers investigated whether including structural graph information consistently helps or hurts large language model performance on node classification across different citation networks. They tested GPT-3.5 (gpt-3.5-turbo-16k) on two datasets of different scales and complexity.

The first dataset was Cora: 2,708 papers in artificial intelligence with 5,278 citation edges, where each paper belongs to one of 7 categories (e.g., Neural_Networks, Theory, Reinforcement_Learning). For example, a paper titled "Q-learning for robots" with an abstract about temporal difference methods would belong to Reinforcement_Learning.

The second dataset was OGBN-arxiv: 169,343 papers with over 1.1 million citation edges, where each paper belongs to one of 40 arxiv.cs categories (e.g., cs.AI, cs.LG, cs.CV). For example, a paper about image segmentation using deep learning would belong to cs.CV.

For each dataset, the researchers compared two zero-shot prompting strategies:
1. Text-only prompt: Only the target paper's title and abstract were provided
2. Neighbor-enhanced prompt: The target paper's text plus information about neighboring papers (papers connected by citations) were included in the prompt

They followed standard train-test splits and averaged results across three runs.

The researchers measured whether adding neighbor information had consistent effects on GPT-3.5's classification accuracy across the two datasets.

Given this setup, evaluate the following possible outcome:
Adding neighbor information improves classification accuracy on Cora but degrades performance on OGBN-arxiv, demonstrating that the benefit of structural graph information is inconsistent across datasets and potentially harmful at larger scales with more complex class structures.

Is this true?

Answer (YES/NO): YES